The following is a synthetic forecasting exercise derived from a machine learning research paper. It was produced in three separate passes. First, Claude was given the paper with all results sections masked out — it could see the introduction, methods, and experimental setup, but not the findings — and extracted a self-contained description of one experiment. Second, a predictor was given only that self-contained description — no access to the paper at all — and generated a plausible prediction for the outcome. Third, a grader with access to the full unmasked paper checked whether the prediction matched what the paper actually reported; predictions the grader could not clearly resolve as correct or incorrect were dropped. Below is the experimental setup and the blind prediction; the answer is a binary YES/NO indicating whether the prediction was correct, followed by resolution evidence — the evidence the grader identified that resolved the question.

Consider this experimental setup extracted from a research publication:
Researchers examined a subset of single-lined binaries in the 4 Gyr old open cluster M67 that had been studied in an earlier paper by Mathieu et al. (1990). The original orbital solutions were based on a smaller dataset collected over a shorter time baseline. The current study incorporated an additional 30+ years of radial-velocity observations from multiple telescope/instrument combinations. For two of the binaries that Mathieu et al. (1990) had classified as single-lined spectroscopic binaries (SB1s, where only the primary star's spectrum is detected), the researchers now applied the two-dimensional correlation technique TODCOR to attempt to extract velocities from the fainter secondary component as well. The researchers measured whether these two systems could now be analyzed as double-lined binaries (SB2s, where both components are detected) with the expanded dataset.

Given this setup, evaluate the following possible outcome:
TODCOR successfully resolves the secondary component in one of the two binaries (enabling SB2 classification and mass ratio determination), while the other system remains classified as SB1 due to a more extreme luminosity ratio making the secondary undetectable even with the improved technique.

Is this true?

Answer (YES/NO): NO